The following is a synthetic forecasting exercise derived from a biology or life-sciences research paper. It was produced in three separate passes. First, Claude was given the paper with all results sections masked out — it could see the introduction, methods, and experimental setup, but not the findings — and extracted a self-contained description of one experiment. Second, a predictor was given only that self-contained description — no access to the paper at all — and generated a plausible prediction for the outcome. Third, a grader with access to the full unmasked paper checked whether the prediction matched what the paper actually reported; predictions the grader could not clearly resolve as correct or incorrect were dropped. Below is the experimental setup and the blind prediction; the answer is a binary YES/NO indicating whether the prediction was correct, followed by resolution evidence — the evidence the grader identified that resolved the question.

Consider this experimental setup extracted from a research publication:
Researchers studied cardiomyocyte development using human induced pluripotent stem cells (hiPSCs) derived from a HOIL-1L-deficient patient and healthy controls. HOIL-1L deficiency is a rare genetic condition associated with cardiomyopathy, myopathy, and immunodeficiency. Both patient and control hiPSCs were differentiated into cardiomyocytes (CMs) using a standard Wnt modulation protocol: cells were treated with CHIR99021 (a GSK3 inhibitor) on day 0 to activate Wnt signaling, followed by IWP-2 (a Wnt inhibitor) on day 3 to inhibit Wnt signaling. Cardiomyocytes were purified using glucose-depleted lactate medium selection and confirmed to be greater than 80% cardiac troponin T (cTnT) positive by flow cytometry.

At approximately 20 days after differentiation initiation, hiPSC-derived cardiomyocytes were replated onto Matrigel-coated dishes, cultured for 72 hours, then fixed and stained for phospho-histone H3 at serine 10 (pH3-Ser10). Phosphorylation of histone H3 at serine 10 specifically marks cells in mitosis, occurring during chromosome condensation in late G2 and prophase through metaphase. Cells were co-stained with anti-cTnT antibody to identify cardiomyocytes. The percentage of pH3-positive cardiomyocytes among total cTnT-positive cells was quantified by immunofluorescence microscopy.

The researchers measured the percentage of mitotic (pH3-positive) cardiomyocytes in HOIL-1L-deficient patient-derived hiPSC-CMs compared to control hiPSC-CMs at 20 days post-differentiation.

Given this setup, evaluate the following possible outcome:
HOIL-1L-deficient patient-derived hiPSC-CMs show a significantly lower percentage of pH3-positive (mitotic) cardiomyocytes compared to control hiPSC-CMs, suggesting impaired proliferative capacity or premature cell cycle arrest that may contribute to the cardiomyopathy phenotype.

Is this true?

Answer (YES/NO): NO